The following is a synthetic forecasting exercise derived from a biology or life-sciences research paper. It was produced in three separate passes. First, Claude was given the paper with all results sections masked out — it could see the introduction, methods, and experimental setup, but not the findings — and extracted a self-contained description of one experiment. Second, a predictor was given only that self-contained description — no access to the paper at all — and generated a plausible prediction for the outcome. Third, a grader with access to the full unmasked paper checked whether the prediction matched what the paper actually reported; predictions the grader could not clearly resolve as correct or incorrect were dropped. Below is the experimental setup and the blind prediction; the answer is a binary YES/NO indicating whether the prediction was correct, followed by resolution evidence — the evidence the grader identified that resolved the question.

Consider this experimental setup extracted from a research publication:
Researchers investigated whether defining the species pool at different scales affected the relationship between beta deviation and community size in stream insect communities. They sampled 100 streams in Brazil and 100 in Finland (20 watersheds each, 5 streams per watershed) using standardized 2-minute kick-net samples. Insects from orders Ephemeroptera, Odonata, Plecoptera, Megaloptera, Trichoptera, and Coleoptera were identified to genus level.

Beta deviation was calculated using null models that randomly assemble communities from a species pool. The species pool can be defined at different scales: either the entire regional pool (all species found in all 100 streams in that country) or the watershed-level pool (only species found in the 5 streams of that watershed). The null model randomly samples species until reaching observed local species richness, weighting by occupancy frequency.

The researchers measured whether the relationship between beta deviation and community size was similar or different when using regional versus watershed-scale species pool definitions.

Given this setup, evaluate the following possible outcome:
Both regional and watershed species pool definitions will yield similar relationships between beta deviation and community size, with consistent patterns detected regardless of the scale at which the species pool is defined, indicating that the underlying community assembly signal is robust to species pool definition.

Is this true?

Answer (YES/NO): YES